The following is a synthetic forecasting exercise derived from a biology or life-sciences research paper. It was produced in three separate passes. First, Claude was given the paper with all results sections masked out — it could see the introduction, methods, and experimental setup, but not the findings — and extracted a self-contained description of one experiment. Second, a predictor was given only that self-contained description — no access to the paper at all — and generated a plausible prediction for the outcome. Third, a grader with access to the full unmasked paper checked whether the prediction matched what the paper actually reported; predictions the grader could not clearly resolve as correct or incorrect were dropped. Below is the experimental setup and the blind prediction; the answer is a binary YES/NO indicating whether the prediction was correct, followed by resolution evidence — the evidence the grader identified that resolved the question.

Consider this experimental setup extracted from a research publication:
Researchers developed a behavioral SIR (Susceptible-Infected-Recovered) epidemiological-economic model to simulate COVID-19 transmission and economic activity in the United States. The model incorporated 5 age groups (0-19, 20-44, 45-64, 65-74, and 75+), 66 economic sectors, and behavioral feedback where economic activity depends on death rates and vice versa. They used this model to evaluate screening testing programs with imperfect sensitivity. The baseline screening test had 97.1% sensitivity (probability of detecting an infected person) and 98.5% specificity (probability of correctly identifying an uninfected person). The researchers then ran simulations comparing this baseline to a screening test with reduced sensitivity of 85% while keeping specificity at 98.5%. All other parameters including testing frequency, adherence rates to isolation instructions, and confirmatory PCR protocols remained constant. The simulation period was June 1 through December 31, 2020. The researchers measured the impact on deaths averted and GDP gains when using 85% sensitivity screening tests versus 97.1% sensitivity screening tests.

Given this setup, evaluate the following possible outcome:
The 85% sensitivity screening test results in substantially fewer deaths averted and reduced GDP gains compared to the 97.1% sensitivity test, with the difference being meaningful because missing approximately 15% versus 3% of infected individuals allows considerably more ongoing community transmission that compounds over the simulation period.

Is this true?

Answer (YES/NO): NO